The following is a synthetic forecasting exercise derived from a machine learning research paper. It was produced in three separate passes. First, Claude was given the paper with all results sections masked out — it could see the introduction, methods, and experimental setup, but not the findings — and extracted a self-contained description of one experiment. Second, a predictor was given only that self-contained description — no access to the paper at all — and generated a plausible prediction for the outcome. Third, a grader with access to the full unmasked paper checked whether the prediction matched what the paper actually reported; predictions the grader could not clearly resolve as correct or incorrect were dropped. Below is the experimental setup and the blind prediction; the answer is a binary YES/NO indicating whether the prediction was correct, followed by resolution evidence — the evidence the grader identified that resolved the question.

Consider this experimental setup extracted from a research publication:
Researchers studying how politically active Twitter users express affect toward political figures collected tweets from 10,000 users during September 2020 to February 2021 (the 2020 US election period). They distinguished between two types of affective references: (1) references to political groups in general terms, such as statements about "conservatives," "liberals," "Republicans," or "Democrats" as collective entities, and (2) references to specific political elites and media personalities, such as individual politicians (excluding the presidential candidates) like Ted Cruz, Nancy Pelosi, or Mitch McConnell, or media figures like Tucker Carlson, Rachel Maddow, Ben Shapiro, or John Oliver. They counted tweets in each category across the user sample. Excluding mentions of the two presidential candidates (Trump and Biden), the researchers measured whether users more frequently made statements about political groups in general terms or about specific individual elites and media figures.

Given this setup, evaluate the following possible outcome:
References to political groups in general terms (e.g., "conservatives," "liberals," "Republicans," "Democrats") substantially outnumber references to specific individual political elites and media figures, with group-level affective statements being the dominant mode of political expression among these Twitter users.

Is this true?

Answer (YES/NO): YES